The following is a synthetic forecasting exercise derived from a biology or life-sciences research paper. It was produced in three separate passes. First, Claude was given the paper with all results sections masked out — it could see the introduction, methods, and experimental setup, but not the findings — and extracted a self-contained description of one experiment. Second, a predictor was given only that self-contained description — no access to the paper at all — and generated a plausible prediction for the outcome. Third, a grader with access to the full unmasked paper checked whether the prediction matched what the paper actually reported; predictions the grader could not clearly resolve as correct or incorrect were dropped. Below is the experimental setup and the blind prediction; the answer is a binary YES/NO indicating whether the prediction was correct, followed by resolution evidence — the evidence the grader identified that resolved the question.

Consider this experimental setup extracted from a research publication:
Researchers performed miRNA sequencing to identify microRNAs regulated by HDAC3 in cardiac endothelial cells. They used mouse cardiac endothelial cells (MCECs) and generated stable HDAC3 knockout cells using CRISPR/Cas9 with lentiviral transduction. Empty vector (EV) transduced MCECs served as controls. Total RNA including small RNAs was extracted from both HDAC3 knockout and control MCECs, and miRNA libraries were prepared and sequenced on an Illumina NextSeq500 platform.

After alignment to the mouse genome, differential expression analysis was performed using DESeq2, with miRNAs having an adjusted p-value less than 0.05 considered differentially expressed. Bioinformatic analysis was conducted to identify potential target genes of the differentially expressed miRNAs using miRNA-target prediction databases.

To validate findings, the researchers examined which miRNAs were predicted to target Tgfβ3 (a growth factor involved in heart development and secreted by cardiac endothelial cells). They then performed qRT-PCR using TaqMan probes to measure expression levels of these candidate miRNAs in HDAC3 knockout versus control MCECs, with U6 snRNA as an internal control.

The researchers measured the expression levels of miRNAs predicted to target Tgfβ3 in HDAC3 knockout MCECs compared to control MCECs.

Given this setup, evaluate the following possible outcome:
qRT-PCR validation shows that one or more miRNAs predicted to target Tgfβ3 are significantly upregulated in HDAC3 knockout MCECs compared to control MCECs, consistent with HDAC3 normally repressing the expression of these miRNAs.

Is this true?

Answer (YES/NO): YES